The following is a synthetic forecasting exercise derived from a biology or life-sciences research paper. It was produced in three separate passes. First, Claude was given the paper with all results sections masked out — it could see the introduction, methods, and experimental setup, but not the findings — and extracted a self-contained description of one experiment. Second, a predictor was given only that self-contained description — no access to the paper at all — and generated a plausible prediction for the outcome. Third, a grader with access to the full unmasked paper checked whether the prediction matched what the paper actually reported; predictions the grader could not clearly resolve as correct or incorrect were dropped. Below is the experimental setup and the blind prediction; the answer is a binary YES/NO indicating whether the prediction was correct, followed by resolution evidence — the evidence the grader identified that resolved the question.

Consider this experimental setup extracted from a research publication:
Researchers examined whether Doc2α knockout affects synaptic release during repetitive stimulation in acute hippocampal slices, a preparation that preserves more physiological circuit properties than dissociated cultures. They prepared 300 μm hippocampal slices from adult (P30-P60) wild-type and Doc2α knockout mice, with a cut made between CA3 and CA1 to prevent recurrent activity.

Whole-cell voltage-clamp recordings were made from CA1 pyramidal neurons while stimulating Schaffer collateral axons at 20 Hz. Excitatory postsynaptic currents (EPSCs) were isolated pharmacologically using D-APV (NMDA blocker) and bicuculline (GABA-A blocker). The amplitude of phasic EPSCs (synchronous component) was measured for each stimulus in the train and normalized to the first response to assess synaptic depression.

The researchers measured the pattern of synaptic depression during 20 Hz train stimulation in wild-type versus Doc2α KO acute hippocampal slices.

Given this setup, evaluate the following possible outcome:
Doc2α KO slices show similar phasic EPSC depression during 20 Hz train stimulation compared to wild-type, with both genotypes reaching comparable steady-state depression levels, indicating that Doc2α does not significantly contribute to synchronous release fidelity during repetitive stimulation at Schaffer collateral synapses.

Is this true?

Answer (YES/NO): NO